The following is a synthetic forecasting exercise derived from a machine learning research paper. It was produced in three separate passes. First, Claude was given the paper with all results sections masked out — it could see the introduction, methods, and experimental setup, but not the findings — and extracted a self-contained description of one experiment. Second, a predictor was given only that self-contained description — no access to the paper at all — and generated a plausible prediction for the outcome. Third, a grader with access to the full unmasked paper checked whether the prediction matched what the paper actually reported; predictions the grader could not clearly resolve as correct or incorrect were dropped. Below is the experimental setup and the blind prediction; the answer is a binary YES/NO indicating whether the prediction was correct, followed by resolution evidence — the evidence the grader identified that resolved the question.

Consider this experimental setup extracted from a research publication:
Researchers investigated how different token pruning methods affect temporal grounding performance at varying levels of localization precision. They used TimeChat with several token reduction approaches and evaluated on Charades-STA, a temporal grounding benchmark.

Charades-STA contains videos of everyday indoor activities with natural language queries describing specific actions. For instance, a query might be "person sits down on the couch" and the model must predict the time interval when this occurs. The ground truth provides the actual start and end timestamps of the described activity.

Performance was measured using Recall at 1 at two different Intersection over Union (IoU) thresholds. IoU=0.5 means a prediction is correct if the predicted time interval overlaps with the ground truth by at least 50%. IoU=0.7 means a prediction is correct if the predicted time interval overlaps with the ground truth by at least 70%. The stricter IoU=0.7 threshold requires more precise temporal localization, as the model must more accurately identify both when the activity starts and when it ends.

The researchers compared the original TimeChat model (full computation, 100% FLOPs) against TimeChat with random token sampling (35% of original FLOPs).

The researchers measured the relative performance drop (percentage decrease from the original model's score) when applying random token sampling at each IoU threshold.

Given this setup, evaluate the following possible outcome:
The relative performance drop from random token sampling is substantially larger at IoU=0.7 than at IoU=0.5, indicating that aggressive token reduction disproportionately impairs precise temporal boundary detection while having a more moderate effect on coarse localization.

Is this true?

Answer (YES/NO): YES